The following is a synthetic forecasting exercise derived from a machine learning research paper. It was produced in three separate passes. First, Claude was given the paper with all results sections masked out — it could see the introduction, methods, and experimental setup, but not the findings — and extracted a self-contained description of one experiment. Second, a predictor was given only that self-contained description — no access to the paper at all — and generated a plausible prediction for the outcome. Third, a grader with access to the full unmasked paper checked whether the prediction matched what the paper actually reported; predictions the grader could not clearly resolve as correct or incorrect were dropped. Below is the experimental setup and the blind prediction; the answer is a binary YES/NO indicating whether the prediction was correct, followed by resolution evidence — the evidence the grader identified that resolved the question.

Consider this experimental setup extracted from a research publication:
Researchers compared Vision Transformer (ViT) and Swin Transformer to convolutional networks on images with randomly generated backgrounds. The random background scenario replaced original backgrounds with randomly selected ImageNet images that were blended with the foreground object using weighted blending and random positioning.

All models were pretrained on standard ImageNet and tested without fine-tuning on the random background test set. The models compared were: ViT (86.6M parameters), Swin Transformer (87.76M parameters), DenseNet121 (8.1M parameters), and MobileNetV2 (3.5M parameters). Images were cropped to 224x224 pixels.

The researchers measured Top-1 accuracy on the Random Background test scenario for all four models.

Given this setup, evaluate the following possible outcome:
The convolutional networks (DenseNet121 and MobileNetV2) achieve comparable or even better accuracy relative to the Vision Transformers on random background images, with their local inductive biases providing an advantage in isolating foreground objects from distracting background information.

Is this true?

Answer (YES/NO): YES